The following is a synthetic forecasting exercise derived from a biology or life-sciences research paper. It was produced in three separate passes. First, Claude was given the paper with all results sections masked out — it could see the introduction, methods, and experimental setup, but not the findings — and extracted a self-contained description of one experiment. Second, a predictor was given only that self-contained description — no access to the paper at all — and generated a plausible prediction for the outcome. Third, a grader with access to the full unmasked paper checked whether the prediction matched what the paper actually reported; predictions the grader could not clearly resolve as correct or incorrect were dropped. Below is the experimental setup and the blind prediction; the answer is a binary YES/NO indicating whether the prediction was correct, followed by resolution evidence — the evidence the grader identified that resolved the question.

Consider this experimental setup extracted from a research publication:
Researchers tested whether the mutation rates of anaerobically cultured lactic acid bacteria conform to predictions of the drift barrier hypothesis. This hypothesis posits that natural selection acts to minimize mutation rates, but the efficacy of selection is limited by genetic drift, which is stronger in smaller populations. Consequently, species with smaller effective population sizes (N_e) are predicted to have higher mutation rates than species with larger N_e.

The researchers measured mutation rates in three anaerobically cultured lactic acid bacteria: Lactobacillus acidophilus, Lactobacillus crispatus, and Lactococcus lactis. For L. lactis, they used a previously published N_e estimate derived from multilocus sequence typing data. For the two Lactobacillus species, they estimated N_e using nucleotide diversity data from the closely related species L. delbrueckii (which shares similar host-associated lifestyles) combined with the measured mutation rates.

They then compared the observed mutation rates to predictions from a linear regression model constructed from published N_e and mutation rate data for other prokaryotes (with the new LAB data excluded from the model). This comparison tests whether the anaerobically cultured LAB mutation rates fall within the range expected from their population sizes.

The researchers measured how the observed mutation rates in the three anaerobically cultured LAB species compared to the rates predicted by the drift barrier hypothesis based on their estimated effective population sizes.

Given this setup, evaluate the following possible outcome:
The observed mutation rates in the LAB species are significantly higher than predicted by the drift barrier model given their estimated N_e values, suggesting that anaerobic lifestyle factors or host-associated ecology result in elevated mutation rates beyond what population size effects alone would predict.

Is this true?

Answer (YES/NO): NO